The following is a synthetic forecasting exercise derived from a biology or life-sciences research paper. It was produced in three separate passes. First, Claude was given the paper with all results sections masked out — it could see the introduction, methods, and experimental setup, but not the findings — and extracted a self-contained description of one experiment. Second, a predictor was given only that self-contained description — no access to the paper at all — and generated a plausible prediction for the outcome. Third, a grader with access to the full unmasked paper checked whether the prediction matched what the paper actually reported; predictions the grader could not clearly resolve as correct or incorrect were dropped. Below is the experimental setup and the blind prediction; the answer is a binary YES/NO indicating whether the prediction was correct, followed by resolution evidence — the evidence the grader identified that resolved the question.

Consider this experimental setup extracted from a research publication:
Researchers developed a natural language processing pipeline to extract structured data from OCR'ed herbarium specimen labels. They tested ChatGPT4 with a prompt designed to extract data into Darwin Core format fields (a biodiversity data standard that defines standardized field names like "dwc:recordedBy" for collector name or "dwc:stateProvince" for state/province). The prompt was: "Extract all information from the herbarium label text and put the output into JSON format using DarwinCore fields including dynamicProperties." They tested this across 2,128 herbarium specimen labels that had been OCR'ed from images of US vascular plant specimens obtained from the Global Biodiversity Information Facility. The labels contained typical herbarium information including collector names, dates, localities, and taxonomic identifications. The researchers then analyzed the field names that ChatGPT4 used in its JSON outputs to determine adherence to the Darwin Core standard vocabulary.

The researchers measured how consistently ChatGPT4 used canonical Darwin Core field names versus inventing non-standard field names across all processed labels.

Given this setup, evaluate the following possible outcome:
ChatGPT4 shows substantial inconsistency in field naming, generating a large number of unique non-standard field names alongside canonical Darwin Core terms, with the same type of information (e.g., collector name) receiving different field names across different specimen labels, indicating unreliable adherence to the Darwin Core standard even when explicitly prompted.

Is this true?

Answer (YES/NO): YES